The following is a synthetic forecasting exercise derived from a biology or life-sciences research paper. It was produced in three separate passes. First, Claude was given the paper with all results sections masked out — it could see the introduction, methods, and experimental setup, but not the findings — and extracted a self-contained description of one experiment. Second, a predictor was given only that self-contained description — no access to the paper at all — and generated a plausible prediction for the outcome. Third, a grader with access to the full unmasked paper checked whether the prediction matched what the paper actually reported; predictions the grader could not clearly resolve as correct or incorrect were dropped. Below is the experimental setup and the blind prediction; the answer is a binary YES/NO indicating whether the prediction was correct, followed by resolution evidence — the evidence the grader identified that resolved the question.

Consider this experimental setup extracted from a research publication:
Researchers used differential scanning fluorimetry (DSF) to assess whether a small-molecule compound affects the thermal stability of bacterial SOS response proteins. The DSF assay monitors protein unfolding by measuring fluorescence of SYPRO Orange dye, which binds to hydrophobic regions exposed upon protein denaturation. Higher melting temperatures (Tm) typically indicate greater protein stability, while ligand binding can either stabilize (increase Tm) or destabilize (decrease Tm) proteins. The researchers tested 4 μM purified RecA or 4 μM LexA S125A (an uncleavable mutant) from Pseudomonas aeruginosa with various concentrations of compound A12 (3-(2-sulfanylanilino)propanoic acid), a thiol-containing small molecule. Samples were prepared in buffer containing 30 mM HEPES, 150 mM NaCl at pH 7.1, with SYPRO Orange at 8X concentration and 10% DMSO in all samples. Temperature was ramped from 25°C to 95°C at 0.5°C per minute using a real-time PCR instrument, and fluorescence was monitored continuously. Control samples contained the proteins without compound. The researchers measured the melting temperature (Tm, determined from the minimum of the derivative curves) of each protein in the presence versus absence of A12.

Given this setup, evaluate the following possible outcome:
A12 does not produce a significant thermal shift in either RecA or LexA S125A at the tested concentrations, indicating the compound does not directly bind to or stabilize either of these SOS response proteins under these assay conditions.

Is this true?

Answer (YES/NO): NO